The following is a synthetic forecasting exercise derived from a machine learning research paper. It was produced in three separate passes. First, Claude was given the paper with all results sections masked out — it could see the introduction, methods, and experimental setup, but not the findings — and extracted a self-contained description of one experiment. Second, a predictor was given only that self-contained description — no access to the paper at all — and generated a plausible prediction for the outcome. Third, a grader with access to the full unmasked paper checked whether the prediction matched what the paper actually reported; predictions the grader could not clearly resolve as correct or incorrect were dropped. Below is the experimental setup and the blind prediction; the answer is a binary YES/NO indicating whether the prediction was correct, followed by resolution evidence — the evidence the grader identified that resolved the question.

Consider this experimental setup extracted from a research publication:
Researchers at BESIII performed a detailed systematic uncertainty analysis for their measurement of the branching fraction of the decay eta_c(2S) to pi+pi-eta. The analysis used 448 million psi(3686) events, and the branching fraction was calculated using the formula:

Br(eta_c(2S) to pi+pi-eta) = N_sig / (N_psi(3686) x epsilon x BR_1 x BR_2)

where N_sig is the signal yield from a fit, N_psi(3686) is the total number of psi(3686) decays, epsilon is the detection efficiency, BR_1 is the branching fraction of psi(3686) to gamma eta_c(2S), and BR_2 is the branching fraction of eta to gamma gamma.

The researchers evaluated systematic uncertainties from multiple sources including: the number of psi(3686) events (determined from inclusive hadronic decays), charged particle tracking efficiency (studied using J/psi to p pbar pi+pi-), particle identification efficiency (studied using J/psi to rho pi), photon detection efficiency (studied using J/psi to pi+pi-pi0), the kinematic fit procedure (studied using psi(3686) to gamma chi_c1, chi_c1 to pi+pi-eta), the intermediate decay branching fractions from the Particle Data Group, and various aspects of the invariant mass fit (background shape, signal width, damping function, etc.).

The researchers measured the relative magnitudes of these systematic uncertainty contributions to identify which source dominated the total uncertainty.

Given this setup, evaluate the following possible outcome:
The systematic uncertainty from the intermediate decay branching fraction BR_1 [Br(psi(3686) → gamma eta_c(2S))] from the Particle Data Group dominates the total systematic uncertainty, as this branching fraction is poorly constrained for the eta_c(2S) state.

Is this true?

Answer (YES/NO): YES